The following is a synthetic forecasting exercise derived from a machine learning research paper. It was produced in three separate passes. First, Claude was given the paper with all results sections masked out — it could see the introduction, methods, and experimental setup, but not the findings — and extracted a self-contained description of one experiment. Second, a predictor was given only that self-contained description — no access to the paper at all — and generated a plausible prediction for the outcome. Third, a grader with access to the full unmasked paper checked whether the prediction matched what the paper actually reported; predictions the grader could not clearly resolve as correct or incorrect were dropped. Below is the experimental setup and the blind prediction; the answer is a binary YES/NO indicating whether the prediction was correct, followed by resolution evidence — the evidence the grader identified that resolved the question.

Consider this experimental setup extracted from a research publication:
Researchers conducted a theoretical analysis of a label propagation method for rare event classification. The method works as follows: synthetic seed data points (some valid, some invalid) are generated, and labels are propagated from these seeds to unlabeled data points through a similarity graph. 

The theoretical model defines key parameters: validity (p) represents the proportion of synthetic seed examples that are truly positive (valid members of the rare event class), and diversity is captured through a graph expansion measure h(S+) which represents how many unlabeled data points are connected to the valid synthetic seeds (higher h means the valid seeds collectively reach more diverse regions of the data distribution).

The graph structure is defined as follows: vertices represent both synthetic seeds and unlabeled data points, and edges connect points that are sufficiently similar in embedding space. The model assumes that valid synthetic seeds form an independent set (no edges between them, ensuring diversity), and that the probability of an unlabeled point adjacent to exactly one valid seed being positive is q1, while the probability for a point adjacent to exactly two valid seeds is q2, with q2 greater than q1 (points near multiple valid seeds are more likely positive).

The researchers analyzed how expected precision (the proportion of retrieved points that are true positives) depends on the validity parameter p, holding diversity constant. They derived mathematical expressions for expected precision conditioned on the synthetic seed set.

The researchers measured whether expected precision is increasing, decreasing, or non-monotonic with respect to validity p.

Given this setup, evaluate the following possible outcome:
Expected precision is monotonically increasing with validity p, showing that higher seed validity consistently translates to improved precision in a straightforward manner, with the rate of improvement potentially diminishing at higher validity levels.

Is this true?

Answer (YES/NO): YES